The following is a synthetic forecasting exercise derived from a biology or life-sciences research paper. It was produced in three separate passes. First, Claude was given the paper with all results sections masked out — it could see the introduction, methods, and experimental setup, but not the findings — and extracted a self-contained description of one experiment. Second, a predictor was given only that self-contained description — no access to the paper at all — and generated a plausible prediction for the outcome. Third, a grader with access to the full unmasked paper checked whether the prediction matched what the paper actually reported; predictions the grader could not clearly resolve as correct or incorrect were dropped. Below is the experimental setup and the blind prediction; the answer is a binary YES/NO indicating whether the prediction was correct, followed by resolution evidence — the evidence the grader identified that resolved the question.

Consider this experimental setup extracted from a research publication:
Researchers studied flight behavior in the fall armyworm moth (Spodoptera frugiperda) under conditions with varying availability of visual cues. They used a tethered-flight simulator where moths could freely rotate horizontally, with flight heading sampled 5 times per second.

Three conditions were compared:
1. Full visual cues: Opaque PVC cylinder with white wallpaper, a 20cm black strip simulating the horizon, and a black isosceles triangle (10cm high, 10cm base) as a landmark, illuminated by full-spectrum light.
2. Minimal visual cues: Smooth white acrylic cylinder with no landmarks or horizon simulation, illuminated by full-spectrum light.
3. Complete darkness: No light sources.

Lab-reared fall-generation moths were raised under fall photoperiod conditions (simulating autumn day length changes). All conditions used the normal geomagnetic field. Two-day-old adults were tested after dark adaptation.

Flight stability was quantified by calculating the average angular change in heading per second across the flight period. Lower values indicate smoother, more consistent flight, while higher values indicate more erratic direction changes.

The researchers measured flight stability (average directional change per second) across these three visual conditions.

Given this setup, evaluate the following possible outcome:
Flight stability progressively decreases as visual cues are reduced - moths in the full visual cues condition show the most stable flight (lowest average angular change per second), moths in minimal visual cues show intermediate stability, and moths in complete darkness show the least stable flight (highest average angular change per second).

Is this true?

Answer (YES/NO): NO